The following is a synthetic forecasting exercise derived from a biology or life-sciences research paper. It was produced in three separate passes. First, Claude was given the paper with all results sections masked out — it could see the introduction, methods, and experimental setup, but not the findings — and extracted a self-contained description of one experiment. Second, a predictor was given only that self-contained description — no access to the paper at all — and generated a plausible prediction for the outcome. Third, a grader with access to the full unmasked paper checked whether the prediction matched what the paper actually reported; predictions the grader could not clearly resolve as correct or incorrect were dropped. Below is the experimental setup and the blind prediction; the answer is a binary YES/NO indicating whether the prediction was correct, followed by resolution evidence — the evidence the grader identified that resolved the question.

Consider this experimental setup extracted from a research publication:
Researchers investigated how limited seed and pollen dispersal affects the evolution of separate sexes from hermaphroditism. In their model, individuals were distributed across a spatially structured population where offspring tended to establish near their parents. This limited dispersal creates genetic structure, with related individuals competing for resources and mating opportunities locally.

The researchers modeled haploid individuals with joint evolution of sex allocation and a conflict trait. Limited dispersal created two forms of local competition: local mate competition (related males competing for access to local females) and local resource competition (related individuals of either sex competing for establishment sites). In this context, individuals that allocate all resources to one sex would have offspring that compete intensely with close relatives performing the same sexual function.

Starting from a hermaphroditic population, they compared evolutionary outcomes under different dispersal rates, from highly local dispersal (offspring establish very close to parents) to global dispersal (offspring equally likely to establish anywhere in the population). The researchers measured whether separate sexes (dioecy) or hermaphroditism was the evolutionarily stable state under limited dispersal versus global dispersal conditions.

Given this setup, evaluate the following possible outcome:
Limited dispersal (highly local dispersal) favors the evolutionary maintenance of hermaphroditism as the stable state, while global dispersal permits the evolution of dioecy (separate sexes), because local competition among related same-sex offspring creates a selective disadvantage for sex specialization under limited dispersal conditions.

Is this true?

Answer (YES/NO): YES